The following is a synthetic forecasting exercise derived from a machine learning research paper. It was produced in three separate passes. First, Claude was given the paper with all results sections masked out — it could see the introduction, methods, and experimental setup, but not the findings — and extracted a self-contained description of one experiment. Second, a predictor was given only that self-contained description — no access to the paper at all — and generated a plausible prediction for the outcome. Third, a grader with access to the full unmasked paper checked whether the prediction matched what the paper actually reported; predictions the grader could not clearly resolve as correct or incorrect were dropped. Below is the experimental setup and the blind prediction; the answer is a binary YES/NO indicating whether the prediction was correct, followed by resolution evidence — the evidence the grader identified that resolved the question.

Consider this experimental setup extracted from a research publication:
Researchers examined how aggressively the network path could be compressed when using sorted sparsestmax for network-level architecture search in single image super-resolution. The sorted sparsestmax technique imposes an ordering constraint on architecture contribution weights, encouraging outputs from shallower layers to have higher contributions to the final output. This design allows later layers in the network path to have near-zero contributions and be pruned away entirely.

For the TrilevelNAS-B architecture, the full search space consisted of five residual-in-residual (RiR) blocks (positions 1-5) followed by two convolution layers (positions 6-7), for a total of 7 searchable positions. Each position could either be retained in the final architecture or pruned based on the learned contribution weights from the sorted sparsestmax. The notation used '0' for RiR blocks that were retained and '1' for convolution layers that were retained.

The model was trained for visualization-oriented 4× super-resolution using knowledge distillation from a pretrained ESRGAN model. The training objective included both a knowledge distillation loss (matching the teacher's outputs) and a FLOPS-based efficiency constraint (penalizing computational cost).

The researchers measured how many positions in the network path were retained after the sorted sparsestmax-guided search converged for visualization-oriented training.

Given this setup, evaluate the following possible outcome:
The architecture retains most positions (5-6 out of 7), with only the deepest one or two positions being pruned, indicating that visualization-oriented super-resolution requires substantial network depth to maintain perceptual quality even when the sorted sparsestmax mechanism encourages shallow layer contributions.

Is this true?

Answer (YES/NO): NO